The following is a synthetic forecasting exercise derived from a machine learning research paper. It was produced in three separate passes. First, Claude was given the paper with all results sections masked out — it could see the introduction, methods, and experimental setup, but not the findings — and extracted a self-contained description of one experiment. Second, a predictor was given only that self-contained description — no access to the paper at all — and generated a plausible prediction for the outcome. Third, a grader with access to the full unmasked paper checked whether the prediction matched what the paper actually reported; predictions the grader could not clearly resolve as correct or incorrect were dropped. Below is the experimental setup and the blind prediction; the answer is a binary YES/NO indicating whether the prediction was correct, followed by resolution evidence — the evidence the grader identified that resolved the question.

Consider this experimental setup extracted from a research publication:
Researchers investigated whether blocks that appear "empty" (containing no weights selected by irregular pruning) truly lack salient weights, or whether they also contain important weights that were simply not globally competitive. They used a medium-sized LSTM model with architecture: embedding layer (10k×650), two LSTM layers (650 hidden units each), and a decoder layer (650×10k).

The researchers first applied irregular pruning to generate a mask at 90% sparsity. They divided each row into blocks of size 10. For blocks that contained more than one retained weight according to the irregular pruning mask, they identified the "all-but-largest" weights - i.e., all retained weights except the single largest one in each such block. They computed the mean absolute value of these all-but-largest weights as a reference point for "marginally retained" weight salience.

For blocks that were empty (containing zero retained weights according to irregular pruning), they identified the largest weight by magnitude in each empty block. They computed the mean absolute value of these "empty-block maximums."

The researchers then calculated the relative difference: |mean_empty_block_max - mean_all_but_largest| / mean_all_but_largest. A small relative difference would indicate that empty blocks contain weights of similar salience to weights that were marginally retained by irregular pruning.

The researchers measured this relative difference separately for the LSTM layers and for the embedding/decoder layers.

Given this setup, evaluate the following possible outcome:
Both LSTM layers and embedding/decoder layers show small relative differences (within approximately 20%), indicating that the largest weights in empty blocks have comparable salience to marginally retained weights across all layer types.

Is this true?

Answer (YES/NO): NO